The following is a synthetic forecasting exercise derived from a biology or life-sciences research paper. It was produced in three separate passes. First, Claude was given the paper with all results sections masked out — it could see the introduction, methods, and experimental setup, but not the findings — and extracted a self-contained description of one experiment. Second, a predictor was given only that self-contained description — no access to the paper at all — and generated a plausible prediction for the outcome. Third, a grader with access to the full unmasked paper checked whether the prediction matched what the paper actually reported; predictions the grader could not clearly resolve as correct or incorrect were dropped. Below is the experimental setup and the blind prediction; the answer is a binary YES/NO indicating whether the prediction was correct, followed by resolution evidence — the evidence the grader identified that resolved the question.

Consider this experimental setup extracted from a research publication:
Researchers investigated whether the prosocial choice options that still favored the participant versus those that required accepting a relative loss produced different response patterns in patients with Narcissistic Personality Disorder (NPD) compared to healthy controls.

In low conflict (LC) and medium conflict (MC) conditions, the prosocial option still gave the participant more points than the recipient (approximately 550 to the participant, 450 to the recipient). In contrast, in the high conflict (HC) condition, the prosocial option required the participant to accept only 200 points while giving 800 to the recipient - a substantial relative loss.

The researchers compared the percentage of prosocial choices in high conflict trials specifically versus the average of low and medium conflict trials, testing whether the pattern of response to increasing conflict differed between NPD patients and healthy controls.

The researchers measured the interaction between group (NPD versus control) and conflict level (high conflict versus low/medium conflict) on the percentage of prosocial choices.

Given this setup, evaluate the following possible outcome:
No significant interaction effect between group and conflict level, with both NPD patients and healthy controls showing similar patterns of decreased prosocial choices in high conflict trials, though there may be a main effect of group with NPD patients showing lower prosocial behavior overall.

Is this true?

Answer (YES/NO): NO